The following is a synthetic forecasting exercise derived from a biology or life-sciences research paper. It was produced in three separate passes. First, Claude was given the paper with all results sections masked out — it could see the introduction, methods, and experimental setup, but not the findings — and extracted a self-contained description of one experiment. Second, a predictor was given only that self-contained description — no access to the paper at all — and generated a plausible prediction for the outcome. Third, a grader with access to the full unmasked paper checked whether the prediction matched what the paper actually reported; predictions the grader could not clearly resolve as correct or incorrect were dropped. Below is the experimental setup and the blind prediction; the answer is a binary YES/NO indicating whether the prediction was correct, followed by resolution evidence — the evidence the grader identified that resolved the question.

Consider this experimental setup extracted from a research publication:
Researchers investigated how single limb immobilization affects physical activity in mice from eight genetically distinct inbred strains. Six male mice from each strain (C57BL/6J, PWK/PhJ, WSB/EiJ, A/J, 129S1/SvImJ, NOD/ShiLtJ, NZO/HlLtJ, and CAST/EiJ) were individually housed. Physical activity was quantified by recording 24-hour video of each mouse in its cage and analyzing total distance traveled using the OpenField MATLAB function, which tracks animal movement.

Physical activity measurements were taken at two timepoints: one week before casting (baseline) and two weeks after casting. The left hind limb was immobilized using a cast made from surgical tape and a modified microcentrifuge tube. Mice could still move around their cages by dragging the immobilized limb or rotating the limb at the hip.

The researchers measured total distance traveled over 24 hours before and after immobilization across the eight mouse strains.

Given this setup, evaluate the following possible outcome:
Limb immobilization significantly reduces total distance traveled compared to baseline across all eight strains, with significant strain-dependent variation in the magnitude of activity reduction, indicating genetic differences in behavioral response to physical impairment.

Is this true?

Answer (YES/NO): NO